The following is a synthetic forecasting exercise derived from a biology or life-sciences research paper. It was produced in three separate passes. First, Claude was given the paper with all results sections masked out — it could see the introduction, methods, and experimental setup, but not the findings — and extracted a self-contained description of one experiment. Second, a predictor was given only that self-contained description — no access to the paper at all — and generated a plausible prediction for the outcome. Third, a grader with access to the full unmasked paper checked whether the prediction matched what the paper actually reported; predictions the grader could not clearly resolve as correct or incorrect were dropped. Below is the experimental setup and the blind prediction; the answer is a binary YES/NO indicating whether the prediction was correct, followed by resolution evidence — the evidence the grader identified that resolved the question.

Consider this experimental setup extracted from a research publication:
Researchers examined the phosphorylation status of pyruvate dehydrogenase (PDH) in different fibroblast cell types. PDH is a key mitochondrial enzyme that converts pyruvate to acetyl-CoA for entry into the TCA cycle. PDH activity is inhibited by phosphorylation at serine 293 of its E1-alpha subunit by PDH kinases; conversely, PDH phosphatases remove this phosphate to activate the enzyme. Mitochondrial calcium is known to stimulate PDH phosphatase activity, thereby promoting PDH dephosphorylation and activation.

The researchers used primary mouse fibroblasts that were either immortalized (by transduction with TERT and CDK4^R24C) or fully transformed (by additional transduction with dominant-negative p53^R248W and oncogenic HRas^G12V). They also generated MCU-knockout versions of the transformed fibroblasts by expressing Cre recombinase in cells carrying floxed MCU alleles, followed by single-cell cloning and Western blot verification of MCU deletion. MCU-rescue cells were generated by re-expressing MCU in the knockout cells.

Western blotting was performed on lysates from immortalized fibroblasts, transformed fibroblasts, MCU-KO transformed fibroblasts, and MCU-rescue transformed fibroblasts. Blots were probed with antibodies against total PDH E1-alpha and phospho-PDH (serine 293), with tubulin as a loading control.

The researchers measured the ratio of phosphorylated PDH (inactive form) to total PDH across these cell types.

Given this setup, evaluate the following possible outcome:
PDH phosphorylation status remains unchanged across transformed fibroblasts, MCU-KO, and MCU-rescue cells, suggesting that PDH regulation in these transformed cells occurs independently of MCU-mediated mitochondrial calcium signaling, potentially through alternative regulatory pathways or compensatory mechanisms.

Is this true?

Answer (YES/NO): NO